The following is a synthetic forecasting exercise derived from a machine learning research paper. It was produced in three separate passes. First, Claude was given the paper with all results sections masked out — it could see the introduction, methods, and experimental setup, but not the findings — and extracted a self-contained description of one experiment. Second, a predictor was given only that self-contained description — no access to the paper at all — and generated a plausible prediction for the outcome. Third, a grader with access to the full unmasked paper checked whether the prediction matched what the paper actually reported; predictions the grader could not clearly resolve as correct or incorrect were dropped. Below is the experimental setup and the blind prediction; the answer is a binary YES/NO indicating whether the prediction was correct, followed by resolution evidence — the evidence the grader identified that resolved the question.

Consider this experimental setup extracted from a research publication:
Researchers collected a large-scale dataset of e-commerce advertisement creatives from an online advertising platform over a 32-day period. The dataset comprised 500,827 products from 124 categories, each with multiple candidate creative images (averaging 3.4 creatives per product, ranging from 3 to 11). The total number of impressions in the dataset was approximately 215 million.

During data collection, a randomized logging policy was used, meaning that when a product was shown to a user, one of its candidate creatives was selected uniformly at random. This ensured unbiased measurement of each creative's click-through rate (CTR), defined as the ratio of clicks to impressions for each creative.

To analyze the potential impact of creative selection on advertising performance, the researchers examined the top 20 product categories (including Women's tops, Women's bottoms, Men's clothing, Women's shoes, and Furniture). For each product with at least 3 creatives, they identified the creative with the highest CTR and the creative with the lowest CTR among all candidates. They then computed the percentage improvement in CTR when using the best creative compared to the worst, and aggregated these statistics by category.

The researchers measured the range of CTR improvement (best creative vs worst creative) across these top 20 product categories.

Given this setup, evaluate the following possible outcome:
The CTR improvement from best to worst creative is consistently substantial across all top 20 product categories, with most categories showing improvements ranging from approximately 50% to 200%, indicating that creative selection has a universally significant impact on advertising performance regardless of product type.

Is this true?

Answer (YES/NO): NO